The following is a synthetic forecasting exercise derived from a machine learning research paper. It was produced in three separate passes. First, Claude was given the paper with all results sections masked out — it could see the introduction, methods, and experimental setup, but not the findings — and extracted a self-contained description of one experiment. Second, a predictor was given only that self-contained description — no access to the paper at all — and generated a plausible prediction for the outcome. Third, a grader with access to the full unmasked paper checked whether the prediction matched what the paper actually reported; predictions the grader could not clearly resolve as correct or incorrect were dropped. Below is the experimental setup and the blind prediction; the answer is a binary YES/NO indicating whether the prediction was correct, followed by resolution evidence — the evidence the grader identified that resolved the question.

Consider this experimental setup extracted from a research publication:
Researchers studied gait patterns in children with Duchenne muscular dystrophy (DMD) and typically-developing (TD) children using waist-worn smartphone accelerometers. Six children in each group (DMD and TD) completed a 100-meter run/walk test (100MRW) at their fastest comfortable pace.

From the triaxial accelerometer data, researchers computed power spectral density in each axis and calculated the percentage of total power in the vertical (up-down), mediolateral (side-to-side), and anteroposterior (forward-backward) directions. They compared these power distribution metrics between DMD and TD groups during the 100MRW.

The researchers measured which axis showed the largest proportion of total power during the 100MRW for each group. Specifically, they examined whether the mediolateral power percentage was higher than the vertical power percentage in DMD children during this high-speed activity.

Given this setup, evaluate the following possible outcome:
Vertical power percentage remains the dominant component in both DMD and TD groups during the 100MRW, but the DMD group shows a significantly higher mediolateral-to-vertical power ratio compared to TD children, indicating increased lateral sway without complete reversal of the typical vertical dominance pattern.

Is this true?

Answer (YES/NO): NO